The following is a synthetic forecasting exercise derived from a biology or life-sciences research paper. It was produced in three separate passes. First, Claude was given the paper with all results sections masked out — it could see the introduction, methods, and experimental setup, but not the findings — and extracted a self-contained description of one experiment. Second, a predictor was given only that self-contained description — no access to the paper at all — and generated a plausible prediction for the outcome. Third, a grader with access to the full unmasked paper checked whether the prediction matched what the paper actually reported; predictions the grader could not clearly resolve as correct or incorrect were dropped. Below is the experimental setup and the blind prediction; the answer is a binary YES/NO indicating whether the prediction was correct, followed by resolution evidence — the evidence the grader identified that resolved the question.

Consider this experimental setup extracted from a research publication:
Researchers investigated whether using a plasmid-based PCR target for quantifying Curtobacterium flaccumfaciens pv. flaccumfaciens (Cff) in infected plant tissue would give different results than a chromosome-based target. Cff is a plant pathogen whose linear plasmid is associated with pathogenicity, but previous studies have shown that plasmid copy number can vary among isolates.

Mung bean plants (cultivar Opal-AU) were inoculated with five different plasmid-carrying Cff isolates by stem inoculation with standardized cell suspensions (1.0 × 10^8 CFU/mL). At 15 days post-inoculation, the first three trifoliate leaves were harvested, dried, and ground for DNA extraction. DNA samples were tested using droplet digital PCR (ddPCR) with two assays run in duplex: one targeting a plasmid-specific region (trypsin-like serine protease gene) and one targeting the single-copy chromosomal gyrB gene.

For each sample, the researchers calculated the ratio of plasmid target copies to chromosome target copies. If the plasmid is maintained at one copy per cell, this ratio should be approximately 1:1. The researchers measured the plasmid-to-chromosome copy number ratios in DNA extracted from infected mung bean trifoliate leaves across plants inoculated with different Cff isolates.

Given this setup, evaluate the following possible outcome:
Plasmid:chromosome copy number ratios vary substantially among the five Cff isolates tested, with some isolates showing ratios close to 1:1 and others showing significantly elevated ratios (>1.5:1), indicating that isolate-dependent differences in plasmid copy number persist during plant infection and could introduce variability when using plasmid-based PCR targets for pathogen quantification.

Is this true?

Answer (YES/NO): NO